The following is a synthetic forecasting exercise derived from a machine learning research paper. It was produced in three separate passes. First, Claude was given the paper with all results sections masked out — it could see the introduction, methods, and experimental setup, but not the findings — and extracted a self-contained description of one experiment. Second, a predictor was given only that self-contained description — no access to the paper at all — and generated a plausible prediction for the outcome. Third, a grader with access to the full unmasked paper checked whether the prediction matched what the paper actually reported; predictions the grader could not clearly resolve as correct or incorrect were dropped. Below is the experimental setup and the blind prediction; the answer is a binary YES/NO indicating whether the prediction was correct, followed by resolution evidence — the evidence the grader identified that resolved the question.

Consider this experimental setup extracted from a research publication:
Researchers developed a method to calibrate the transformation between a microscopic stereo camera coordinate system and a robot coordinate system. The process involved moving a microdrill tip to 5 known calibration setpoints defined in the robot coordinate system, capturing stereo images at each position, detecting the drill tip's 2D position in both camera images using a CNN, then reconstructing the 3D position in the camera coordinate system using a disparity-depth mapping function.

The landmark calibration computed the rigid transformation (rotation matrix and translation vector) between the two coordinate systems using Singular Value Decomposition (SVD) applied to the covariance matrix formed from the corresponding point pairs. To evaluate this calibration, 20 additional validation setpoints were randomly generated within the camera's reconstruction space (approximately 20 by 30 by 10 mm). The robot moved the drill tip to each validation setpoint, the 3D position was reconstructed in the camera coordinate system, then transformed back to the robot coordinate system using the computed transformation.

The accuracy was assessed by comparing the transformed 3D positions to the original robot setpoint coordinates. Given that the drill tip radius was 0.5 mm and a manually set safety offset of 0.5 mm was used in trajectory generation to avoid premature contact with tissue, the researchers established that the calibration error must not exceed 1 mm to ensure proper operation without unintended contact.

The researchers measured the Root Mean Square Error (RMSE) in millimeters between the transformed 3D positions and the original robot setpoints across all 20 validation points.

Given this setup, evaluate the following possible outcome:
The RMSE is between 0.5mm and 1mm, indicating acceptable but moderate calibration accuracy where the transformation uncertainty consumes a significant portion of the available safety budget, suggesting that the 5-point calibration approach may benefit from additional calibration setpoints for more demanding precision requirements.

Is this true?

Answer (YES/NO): YES